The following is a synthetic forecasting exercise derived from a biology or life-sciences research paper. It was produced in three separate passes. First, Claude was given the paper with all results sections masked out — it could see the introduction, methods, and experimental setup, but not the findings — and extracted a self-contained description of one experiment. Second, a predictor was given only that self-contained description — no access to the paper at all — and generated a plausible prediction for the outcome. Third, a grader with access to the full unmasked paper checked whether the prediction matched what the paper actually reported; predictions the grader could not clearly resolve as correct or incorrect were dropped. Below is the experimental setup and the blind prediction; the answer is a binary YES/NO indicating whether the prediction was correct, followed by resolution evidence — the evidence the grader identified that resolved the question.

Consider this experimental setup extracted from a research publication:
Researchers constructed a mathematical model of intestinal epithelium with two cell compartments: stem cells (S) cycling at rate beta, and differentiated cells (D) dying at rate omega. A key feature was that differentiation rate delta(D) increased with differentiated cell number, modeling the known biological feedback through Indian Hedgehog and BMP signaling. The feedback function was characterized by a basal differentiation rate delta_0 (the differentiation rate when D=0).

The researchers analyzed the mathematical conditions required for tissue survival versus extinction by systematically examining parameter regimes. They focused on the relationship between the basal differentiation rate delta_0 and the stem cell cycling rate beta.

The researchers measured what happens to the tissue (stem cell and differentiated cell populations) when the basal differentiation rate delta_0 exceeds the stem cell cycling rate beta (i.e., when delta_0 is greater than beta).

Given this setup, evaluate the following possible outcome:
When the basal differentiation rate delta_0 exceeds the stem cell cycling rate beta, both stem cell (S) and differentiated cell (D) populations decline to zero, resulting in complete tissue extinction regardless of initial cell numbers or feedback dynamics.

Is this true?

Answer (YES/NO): YES